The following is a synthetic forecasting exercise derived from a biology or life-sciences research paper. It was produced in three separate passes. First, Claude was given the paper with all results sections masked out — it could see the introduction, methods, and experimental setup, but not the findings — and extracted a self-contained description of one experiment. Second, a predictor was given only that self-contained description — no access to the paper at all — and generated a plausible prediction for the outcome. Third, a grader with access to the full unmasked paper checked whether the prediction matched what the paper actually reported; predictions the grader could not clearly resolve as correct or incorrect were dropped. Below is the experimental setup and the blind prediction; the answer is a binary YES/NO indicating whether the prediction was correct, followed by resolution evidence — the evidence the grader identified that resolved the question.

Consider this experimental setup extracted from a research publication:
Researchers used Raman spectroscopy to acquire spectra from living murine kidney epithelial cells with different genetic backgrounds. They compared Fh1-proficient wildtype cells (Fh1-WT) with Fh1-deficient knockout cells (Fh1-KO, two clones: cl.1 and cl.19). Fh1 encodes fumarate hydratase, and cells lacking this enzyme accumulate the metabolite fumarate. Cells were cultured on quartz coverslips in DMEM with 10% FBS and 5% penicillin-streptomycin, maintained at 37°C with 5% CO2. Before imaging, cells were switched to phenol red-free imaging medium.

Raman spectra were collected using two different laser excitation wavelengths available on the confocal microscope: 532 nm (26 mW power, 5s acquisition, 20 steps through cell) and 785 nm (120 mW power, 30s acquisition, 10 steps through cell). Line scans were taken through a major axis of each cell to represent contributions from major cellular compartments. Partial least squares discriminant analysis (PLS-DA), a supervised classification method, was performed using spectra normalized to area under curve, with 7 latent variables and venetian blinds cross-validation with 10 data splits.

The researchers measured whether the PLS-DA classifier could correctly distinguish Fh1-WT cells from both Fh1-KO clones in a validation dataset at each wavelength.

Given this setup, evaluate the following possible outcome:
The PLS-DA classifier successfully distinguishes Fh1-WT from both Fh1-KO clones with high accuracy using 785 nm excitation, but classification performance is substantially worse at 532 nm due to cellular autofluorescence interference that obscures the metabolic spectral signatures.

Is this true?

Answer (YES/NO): NO